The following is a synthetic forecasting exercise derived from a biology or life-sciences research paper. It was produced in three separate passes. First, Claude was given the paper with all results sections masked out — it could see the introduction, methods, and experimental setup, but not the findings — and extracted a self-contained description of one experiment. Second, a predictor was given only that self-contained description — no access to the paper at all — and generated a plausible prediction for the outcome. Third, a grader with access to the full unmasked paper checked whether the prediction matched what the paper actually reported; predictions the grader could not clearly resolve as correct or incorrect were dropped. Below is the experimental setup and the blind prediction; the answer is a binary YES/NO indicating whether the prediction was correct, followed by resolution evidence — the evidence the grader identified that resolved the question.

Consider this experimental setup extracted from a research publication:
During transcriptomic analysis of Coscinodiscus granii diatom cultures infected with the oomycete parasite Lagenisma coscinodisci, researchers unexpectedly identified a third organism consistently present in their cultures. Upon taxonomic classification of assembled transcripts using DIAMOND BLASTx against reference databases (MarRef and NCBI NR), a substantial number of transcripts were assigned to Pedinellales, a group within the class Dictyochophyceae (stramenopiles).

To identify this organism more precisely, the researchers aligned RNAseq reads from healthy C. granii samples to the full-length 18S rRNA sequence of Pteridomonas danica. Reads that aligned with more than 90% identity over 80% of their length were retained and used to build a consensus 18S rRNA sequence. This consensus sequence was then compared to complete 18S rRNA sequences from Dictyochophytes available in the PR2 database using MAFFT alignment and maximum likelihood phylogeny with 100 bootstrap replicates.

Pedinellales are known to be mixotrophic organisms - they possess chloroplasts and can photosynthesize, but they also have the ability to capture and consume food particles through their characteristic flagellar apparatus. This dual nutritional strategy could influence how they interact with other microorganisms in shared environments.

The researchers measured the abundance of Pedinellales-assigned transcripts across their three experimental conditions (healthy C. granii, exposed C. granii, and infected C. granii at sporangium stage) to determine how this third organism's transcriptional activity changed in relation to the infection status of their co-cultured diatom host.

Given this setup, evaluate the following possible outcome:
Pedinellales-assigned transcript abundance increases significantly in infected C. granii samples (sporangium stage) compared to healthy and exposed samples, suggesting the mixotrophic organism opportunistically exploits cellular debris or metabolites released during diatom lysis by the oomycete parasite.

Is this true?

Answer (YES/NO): NO